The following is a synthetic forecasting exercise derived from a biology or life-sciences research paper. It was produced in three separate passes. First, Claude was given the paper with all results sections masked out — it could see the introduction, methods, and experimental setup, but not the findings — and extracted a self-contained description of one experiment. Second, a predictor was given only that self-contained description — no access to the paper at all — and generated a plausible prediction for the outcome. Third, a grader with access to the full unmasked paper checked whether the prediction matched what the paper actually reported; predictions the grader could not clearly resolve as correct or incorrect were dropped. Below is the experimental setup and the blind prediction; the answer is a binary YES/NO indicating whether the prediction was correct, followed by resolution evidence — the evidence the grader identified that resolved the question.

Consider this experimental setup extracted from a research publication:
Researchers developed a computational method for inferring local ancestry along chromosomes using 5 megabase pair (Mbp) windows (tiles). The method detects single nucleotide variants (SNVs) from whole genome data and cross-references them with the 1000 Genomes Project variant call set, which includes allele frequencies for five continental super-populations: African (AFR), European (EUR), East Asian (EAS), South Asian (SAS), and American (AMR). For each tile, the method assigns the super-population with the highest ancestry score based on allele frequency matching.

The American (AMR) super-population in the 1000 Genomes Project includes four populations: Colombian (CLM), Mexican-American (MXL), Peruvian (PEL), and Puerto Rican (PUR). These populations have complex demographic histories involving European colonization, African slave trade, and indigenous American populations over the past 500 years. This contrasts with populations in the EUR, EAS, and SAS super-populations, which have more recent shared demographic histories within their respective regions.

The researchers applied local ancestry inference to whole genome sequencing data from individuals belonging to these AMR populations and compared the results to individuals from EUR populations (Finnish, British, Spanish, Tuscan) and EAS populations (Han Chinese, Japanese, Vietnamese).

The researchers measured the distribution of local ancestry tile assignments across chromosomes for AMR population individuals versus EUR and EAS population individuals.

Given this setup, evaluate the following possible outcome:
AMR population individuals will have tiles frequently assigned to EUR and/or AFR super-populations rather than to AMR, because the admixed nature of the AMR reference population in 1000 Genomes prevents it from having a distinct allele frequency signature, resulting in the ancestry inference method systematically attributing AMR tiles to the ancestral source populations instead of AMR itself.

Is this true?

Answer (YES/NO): NO